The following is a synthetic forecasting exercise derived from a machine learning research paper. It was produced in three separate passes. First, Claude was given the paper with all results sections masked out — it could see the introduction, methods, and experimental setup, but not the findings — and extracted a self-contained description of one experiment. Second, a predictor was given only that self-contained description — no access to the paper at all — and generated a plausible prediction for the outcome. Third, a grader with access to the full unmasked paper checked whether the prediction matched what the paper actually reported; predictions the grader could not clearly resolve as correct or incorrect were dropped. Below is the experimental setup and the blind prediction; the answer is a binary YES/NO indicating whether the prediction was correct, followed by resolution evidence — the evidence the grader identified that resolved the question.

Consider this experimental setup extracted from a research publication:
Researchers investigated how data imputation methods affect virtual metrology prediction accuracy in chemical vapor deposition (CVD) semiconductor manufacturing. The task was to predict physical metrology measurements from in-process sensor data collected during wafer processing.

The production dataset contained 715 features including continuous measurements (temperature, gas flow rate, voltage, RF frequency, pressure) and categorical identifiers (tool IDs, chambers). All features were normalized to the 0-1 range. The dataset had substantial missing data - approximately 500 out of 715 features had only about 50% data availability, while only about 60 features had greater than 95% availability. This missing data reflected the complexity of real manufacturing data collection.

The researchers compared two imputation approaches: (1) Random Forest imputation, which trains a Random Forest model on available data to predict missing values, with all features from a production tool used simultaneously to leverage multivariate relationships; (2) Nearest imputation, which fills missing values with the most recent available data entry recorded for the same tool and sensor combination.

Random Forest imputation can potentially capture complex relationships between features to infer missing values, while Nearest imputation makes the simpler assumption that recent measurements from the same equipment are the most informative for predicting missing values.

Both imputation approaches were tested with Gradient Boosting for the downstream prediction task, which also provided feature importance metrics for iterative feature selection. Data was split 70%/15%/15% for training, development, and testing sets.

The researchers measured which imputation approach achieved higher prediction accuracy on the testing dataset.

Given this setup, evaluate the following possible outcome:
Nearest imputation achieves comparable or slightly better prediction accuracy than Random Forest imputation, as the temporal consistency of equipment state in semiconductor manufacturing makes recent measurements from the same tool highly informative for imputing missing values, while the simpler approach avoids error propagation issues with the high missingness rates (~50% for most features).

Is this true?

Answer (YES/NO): NO